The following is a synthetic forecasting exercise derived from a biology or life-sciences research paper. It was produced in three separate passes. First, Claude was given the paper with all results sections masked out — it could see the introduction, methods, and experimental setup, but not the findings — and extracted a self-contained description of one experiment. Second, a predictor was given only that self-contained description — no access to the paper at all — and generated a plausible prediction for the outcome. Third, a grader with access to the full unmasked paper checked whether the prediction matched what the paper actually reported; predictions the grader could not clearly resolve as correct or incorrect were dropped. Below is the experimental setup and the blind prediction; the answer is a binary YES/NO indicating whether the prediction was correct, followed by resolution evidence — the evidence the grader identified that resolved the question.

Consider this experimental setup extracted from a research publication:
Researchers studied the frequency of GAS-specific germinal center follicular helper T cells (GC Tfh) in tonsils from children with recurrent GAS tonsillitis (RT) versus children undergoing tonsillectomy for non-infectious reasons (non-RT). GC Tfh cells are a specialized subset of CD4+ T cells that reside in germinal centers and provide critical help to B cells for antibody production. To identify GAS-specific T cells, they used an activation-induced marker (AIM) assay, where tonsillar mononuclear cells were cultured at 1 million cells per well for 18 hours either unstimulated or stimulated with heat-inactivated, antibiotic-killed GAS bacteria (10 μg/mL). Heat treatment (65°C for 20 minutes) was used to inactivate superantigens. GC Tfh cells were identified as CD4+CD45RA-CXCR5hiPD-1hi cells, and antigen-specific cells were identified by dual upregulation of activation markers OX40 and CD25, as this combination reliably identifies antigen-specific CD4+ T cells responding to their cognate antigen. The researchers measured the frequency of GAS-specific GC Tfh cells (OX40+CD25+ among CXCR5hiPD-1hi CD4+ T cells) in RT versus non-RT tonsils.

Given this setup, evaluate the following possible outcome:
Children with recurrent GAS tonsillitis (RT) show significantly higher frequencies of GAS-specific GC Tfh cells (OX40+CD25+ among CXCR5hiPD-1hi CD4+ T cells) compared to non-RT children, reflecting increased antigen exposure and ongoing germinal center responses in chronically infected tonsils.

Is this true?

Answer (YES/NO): NO